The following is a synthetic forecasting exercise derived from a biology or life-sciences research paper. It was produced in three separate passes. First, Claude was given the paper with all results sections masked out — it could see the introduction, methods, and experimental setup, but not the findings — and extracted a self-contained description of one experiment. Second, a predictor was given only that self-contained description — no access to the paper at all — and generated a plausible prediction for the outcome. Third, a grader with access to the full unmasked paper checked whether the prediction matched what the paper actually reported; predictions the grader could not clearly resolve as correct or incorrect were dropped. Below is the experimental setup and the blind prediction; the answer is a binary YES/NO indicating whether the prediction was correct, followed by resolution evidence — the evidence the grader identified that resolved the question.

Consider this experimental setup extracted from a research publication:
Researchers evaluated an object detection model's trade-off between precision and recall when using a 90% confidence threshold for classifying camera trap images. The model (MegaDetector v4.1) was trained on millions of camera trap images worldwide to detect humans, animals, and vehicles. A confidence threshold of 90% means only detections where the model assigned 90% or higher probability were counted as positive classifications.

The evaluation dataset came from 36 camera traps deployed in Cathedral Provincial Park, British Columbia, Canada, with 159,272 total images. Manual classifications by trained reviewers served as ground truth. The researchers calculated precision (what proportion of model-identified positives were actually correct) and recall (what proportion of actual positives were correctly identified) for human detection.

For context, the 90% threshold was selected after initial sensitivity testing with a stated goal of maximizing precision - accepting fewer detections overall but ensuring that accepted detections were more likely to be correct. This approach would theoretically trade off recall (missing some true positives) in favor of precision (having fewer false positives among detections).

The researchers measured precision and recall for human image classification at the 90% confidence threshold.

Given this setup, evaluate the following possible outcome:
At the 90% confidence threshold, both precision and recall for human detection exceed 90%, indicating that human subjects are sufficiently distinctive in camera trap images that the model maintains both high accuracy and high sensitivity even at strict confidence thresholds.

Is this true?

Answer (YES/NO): YES